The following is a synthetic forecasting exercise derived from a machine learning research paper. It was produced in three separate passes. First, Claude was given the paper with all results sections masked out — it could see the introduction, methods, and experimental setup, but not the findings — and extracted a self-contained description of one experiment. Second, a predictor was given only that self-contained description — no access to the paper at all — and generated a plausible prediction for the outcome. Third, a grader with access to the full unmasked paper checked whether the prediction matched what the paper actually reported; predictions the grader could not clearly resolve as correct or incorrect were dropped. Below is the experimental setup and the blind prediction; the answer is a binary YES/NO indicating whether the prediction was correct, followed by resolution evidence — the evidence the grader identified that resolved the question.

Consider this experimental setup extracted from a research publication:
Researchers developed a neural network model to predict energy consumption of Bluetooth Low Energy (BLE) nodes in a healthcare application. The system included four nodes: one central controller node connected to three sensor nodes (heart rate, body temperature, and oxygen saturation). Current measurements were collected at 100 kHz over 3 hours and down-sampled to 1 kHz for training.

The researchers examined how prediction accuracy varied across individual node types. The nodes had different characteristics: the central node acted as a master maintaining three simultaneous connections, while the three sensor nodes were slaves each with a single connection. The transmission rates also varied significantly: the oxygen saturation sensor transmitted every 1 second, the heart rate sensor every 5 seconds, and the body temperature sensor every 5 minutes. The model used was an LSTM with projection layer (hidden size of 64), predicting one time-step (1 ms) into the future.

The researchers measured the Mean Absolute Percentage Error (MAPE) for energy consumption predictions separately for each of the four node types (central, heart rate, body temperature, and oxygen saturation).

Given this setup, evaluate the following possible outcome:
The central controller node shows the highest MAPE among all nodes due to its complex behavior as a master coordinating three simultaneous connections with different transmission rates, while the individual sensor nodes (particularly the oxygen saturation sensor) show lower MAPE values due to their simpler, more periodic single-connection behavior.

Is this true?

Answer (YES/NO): NO